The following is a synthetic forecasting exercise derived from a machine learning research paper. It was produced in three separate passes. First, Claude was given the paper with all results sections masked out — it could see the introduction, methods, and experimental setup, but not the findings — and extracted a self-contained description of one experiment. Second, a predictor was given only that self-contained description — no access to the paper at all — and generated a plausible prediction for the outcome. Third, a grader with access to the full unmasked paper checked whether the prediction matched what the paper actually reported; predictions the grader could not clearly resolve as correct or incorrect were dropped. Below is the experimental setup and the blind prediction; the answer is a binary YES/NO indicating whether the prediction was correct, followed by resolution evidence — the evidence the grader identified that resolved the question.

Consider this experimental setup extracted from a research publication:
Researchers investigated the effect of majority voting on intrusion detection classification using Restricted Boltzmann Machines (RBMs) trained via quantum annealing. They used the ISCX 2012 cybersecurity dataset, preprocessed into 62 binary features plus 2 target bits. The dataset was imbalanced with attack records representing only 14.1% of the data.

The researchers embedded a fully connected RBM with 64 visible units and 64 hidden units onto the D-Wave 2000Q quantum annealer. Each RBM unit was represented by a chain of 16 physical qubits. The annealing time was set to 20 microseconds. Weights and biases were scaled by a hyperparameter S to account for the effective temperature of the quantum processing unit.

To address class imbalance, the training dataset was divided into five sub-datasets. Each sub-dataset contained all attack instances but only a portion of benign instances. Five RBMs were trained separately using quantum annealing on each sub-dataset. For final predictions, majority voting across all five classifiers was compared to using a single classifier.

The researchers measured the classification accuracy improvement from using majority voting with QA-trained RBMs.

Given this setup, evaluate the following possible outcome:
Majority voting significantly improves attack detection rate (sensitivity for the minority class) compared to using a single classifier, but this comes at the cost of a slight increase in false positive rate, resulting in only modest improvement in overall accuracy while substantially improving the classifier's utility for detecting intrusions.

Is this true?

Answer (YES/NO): NO